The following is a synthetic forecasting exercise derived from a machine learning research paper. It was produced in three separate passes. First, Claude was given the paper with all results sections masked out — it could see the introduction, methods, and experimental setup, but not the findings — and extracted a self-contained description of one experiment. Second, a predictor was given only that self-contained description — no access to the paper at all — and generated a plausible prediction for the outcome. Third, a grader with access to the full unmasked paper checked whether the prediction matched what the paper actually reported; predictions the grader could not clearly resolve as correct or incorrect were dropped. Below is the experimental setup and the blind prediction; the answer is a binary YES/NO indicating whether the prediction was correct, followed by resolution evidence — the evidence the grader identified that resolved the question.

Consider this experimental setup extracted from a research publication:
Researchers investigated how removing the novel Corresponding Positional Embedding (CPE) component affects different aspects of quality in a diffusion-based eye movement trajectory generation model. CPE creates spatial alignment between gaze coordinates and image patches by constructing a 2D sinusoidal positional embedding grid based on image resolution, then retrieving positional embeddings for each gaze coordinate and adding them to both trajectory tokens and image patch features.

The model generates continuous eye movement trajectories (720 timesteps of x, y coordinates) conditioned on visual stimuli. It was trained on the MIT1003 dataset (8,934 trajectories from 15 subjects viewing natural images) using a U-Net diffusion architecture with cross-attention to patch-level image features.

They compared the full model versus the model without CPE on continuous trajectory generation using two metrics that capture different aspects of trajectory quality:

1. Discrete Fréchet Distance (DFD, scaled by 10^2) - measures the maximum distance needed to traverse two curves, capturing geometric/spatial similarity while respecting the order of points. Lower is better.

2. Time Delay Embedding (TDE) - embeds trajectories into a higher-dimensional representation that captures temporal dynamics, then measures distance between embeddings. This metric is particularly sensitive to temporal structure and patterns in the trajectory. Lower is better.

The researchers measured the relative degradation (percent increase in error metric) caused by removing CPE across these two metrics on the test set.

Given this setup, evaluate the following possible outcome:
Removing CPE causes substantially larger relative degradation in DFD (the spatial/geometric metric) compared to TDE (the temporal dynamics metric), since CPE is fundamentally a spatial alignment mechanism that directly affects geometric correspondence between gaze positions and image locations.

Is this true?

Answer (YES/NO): NO